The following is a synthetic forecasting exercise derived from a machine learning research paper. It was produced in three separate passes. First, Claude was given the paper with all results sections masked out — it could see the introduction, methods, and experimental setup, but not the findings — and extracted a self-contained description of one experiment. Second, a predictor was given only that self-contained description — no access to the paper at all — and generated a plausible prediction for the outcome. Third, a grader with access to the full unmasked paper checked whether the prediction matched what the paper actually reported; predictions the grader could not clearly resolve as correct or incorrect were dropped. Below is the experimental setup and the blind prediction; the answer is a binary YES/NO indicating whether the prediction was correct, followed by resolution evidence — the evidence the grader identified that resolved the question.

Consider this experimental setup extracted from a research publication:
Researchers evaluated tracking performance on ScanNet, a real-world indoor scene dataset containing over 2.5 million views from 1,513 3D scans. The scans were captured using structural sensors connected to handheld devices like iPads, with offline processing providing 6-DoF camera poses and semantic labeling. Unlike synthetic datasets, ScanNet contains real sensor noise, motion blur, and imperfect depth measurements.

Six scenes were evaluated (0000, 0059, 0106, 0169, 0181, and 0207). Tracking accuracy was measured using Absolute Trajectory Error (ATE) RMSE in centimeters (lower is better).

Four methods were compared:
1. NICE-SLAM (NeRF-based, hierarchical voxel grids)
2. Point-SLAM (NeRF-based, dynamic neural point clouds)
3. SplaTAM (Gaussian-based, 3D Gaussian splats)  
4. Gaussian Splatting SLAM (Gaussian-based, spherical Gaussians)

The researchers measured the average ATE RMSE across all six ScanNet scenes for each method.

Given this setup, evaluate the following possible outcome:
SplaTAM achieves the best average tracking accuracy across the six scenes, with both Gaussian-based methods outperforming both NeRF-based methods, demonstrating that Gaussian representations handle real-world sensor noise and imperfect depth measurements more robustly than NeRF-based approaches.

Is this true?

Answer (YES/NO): NO